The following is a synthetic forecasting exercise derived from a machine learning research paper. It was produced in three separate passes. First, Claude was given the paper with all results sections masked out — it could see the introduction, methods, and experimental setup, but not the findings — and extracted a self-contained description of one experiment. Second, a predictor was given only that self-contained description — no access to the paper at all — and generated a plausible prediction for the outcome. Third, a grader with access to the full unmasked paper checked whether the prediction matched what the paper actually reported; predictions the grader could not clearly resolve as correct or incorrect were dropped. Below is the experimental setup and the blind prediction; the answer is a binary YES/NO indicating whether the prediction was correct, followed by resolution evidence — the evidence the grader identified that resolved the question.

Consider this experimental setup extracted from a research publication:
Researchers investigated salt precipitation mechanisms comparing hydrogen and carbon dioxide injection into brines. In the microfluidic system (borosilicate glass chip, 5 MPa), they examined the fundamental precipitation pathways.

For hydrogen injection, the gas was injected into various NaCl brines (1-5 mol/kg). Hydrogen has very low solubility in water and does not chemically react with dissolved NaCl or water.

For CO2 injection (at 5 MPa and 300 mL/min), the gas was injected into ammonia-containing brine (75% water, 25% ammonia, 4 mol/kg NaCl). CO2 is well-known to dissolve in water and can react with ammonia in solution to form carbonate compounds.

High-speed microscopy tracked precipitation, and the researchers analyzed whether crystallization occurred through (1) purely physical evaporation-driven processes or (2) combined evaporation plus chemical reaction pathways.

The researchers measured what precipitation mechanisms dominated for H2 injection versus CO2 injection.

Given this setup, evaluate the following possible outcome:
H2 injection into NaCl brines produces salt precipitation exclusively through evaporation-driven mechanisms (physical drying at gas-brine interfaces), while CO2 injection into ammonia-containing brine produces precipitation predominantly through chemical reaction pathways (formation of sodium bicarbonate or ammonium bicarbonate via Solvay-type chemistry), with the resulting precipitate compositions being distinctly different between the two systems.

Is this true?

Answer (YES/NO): YES